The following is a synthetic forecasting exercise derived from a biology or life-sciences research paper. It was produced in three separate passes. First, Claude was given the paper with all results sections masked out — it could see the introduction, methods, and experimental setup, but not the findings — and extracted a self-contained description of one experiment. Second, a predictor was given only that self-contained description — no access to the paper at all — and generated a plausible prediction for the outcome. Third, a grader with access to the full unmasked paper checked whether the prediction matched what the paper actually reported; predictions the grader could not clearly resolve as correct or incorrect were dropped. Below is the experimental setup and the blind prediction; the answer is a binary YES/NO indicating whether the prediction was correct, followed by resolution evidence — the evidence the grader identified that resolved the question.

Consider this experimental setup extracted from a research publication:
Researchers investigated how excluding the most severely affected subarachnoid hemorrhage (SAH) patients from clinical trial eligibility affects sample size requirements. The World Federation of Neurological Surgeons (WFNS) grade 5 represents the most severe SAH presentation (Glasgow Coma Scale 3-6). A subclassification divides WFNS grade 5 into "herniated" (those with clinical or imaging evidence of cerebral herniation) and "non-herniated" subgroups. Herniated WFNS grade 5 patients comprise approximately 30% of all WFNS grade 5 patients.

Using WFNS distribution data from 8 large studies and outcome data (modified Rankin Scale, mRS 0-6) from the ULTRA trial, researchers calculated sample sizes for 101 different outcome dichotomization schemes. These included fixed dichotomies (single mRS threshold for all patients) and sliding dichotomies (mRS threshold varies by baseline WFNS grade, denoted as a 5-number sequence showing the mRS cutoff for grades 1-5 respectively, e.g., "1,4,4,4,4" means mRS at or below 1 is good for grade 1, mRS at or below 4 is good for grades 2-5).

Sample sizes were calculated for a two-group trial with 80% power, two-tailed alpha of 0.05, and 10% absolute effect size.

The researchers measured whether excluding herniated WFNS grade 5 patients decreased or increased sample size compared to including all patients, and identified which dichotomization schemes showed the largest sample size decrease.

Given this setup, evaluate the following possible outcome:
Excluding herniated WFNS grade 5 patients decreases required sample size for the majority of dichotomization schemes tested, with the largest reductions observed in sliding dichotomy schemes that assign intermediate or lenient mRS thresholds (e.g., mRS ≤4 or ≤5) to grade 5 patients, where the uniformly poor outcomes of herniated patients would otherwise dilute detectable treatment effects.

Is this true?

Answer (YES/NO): NO